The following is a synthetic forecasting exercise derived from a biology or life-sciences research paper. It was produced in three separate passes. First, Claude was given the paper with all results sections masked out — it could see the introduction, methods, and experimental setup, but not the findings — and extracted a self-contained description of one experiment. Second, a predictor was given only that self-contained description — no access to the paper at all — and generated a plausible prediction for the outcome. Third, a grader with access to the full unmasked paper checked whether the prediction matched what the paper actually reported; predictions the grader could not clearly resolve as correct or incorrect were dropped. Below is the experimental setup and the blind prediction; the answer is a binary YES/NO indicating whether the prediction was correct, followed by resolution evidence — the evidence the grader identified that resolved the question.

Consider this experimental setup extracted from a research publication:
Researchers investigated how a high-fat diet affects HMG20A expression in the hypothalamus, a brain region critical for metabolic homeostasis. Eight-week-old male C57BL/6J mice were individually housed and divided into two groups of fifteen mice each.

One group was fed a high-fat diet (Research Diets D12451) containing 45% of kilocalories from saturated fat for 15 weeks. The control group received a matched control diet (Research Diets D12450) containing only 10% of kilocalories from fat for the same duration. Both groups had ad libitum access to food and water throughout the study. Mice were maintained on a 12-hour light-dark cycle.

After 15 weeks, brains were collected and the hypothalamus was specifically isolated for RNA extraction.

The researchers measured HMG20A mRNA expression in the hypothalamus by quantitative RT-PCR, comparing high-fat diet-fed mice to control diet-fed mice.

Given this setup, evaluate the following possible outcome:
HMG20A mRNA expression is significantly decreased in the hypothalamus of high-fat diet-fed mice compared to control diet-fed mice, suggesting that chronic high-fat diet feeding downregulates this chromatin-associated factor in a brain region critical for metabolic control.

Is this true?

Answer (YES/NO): NO